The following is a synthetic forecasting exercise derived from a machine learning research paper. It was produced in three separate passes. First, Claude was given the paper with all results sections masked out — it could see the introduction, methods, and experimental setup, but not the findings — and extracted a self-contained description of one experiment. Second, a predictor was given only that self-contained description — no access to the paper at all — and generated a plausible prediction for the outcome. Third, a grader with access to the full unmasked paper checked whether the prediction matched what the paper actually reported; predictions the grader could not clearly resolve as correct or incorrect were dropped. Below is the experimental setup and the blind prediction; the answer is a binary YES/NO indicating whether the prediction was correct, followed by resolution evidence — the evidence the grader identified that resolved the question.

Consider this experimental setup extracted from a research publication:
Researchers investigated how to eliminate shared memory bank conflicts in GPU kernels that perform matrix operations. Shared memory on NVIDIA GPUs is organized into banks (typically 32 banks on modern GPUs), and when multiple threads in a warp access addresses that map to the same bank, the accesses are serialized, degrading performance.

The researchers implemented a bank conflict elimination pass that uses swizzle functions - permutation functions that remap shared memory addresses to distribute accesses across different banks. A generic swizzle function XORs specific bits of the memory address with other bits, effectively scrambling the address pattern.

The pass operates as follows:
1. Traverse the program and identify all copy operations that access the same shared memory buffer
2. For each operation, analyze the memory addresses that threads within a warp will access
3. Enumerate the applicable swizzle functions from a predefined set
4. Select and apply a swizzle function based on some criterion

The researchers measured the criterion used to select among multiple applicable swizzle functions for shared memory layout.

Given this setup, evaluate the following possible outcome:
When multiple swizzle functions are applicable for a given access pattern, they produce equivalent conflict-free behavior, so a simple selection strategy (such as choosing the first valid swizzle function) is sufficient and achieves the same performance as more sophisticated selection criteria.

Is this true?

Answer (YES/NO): NO